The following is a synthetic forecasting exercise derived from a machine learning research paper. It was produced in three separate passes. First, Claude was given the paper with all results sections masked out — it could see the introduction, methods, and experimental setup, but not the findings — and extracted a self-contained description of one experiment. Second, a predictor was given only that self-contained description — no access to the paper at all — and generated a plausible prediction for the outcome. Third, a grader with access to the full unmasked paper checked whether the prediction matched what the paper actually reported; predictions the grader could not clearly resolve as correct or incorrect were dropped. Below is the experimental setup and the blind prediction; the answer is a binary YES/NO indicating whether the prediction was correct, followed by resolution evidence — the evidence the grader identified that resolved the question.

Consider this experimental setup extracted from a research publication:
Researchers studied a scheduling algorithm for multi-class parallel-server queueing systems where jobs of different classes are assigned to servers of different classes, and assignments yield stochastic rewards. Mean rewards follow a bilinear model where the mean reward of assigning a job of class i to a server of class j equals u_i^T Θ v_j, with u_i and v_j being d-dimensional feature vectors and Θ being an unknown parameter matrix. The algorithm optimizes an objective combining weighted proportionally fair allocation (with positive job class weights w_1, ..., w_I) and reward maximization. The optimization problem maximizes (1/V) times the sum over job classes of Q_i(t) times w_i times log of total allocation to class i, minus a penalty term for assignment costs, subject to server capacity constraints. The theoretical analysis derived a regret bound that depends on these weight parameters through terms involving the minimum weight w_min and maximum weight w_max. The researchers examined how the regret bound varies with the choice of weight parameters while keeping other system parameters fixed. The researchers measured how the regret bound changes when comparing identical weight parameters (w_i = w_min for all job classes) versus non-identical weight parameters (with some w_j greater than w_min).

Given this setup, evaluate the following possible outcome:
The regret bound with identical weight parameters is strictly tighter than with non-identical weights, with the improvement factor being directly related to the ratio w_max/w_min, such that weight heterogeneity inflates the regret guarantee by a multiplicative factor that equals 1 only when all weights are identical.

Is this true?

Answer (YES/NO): NO